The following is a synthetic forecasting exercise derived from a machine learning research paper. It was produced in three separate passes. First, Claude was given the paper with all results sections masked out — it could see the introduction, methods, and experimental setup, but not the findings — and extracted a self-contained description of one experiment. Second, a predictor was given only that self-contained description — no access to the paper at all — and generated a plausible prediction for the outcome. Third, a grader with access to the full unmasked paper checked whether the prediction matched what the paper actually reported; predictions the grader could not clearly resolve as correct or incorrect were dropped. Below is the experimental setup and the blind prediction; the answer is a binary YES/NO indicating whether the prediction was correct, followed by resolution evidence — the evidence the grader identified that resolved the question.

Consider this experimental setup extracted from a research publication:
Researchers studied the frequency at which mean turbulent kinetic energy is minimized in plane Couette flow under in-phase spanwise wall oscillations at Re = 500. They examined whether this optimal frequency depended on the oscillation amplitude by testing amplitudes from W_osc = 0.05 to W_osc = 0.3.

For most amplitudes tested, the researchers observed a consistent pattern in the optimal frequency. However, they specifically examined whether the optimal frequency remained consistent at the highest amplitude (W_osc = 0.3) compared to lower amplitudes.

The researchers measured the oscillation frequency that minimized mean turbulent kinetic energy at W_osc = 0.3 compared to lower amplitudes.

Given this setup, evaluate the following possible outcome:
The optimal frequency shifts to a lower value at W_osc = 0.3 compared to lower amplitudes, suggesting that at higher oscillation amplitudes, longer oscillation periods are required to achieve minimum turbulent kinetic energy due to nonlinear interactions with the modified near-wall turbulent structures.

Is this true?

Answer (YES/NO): NO